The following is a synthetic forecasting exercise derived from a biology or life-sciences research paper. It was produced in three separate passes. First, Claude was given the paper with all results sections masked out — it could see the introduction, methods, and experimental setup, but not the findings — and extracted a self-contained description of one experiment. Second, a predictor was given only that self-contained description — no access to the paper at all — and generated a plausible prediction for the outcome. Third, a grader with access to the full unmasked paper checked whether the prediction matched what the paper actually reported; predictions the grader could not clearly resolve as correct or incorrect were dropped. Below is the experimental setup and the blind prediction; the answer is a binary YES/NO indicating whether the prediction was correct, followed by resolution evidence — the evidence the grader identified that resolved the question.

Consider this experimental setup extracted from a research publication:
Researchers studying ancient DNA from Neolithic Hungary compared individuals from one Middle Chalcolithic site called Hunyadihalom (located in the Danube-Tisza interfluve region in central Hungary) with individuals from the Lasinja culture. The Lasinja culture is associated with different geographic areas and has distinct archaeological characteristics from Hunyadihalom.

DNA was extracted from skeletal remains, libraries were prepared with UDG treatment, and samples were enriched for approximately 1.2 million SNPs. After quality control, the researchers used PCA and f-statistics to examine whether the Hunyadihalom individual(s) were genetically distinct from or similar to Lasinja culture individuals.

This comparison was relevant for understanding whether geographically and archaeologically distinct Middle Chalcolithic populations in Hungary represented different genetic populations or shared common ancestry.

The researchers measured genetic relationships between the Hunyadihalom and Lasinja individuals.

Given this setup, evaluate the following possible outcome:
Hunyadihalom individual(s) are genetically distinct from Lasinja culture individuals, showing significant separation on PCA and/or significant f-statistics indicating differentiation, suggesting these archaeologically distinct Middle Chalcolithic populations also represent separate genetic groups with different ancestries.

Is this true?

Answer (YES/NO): NO